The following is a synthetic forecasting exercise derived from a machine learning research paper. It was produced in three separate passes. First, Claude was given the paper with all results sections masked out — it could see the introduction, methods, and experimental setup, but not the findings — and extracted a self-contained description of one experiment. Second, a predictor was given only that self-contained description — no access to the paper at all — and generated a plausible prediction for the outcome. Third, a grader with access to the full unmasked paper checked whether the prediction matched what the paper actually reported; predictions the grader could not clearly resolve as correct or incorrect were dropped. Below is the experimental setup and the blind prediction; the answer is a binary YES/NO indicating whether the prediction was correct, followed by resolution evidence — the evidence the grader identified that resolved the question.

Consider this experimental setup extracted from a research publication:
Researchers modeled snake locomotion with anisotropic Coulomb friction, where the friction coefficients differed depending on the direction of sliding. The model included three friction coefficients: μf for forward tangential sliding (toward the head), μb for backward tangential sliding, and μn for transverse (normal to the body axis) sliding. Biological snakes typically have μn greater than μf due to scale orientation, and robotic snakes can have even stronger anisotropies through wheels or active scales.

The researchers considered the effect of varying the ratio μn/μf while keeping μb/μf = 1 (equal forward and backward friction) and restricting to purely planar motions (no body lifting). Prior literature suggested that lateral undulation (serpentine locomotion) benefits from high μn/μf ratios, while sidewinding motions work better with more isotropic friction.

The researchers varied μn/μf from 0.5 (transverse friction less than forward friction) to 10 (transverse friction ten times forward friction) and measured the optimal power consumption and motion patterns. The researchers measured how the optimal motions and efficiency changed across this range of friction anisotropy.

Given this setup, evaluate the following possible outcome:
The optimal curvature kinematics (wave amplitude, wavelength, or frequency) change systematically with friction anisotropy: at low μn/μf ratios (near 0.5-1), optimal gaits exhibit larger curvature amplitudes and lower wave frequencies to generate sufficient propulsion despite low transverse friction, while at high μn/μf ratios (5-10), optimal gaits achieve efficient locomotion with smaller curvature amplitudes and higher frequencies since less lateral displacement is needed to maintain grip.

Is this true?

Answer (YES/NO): NO